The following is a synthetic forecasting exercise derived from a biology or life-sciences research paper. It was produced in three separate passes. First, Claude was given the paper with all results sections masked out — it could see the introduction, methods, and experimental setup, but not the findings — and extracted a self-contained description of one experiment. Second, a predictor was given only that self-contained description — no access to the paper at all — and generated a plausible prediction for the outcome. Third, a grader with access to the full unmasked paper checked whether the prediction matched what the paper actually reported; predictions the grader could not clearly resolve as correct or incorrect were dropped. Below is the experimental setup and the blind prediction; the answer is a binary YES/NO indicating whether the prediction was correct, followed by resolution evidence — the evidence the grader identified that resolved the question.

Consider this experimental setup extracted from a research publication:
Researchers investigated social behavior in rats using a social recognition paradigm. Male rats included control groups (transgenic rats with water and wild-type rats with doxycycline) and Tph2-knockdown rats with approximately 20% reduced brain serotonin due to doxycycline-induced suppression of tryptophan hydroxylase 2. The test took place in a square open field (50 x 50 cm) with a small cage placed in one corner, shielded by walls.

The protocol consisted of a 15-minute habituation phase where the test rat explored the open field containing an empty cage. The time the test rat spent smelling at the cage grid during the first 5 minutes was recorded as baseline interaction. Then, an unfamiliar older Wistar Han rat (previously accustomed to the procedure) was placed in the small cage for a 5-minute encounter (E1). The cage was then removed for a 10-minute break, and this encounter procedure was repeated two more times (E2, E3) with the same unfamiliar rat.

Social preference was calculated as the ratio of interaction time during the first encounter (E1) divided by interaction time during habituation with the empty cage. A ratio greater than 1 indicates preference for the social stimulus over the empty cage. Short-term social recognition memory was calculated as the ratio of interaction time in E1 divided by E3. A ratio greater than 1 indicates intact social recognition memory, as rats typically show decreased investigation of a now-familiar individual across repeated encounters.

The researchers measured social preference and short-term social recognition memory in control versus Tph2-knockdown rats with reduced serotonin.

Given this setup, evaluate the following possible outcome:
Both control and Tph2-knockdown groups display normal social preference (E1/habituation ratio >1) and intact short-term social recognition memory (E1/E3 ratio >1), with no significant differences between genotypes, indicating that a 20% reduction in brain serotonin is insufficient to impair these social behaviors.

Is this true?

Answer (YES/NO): NO